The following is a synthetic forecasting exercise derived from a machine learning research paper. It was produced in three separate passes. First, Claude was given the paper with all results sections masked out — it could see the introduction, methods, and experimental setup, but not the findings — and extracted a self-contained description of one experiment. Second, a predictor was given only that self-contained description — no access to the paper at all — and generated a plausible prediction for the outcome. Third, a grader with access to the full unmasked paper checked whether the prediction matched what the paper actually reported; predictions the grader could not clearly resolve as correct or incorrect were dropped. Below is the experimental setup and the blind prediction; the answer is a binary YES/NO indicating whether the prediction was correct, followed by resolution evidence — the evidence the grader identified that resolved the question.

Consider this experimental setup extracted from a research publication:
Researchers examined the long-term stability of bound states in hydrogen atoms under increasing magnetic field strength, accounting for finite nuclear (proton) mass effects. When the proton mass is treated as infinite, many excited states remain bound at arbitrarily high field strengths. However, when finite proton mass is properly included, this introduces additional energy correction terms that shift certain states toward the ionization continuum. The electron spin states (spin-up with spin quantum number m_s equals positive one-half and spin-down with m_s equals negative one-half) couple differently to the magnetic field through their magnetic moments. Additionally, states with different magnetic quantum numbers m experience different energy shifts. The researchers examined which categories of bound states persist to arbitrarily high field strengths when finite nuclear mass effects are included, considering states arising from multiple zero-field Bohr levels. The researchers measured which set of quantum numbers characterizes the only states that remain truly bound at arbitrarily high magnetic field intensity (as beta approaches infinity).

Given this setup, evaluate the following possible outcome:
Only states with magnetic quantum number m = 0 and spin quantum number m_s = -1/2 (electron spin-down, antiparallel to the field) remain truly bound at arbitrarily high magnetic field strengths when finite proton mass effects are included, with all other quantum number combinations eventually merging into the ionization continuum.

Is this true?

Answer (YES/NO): YES